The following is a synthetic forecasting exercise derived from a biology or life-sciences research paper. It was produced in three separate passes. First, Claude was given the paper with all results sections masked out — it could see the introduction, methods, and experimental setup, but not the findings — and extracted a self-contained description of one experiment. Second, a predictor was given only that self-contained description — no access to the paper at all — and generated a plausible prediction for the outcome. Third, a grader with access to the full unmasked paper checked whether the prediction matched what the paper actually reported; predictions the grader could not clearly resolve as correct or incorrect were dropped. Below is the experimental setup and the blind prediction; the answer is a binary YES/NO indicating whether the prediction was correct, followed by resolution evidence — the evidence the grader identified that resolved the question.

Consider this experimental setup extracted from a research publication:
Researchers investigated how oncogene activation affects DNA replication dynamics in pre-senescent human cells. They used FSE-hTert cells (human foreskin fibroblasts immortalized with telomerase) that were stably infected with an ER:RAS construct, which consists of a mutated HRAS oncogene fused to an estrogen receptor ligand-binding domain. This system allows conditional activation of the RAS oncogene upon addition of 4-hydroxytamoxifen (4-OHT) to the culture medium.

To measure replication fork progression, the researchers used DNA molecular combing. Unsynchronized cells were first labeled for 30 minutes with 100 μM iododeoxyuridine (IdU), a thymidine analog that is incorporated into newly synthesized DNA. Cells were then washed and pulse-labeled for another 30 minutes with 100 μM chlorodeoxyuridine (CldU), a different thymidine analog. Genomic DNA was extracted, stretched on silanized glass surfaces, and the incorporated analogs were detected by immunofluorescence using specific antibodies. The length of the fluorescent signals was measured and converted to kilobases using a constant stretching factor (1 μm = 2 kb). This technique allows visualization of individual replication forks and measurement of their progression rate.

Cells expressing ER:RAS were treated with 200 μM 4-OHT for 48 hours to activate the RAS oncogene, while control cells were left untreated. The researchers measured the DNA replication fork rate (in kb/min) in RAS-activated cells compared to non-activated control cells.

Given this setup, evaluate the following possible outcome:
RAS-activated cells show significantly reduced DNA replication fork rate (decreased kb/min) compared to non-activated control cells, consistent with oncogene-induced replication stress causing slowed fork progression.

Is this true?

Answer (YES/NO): NO